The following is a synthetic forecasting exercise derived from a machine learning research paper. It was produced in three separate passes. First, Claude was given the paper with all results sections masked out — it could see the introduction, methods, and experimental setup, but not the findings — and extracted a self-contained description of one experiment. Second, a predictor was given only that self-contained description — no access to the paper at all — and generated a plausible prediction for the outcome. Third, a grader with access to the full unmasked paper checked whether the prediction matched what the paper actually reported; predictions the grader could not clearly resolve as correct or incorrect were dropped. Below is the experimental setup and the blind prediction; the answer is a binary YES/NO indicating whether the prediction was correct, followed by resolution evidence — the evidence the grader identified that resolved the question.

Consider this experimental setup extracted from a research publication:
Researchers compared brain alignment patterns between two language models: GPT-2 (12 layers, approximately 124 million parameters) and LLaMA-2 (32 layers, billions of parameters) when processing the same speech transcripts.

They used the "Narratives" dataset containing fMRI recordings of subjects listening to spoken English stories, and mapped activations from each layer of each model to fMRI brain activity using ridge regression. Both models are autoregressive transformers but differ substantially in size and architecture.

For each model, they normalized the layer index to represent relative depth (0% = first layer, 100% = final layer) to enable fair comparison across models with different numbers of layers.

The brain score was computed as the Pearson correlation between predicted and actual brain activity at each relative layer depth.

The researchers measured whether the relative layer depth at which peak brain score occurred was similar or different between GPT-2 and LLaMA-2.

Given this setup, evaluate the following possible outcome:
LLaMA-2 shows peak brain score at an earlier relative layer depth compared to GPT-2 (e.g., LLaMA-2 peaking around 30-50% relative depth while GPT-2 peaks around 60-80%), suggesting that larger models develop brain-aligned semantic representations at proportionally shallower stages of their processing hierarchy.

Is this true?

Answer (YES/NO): YES